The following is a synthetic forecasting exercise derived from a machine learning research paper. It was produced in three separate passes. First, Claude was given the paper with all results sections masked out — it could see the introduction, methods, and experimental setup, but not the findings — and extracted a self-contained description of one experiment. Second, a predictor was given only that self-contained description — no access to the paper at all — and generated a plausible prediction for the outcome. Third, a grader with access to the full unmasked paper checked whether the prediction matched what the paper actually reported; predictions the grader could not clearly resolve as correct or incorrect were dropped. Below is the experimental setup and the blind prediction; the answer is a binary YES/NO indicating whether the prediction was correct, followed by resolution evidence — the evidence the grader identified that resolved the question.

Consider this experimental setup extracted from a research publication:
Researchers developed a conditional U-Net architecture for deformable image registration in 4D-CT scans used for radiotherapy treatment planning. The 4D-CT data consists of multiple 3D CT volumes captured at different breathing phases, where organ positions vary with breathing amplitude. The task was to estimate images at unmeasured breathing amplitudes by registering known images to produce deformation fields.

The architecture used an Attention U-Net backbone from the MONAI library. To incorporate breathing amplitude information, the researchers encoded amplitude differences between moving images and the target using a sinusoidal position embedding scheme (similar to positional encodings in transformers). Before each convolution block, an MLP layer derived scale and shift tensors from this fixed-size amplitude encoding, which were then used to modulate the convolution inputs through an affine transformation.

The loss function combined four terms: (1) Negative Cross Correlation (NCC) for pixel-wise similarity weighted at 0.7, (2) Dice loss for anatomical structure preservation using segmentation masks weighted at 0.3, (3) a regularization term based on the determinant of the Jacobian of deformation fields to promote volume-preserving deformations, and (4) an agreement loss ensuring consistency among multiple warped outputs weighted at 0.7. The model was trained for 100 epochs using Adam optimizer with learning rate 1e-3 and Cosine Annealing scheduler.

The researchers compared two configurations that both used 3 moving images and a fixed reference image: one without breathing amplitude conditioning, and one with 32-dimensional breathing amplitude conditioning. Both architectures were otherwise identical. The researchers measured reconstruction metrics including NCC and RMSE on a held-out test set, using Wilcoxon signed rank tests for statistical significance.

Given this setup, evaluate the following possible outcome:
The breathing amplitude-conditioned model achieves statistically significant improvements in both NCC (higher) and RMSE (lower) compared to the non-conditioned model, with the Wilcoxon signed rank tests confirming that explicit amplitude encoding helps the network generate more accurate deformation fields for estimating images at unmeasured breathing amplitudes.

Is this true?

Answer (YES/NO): NO